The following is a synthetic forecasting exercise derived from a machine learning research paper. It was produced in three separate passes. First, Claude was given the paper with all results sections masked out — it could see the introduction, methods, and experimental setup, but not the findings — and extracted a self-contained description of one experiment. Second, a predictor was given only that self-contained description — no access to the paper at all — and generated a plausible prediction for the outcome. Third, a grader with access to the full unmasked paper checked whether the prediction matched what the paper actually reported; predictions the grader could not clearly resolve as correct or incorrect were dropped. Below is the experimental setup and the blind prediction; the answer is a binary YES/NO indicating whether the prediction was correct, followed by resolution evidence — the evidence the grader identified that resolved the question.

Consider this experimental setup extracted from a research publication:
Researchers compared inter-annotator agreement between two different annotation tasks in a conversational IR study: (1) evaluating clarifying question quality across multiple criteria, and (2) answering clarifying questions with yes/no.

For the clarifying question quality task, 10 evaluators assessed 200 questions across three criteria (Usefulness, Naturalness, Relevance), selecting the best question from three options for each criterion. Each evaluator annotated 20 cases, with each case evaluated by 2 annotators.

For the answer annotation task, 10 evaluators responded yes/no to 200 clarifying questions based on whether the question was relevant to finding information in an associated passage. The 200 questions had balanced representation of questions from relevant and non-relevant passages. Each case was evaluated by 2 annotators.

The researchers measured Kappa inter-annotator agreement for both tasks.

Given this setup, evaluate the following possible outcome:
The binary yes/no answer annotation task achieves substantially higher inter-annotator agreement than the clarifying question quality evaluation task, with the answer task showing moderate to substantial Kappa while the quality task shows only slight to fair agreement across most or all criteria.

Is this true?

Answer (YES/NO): YES